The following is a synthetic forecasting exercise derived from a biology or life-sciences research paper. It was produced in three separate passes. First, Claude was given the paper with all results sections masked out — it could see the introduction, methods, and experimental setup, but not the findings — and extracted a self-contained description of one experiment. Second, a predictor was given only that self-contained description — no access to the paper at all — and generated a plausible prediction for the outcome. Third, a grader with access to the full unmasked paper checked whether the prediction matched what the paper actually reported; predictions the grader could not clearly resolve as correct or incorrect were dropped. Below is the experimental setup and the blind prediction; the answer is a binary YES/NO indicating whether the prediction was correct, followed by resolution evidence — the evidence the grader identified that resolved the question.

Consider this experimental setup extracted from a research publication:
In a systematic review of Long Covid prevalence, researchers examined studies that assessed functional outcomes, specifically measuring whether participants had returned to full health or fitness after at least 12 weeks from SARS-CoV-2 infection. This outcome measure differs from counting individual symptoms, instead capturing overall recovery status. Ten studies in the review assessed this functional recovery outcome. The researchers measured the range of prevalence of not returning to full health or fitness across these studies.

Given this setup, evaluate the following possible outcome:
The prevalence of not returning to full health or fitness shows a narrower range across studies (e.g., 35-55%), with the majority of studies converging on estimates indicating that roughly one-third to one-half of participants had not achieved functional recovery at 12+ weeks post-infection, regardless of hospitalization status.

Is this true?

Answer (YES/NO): NO